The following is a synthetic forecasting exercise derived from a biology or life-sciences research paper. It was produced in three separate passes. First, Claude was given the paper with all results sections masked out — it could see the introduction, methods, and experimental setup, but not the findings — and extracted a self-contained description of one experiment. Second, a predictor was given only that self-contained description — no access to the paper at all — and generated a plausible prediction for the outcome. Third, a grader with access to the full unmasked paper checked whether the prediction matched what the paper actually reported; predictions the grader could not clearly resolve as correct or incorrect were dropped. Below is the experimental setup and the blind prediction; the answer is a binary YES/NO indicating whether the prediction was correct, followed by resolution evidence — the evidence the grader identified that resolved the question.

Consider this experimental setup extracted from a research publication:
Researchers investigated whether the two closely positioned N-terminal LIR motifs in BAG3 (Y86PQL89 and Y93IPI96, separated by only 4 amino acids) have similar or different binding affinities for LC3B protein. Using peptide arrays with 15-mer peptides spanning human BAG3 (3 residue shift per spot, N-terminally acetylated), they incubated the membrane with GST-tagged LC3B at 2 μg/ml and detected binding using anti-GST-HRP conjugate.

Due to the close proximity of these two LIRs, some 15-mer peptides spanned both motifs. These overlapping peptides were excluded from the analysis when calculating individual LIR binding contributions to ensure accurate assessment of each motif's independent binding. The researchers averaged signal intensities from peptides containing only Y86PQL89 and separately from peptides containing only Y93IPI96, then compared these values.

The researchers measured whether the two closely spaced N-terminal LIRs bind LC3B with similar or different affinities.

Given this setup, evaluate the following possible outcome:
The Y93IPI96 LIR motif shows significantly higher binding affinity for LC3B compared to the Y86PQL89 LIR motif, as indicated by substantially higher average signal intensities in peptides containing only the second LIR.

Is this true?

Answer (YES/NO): NO